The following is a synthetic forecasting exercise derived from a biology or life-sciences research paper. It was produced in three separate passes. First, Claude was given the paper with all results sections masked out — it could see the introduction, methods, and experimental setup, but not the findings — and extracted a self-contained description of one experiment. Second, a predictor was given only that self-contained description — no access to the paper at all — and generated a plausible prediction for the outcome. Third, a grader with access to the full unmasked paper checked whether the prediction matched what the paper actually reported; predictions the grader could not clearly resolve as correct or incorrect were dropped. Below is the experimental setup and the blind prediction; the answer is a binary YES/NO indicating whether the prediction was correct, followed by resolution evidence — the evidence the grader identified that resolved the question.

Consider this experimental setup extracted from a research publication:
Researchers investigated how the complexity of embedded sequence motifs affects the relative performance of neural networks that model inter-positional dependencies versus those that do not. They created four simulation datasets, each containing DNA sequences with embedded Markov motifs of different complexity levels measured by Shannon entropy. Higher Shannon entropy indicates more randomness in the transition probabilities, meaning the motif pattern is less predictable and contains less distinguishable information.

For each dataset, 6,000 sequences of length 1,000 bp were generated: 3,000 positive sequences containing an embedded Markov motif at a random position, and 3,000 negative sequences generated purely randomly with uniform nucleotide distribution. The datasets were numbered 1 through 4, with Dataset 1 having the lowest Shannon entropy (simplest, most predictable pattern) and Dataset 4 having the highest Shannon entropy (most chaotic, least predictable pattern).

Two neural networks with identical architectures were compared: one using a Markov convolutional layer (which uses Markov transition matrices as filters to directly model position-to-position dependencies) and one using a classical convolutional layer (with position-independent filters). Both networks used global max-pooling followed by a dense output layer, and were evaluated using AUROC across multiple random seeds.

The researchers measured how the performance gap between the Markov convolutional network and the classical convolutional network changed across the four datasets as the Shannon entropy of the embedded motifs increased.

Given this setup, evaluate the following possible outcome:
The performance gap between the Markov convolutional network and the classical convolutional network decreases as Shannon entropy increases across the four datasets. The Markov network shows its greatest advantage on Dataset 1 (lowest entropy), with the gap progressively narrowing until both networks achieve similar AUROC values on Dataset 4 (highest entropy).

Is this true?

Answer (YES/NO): NO